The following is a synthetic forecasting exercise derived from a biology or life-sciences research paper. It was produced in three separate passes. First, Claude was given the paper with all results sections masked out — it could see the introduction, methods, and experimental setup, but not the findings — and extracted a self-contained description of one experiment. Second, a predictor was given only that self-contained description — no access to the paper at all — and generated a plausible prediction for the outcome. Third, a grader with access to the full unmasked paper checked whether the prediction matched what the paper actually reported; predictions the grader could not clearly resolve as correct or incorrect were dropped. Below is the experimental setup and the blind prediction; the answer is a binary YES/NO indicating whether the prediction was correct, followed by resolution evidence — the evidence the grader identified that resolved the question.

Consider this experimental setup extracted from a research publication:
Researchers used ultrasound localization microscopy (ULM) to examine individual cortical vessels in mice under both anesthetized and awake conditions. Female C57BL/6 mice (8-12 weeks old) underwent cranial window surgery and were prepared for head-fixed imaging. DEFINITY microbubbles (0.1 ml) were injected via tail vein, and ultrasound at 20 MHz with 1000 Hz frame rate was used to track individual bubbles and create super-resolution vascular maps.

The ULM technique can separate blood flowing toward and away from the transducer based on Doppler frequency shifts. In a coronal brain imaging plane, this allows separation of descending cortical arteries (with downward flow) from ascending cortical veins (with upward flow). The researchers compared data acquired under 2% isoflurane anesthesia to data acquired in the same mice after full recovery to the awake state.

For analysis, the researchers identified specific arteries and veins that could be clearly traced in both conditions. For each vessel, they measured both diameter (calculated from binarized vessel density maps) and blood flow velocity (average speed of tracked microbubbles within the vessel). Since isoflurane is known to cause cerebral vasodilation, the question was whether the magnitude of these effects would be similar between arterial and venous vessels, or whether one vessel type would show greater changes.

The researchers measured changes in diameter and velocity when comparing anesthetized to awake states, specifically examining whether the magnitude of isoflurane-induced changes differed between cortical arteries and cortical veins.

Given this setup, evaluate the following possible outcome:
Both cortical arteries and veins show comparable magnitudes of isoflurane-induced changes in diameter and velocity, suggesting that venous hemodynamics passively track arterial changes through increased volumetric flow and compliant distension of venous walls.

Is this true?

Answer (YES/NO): NO